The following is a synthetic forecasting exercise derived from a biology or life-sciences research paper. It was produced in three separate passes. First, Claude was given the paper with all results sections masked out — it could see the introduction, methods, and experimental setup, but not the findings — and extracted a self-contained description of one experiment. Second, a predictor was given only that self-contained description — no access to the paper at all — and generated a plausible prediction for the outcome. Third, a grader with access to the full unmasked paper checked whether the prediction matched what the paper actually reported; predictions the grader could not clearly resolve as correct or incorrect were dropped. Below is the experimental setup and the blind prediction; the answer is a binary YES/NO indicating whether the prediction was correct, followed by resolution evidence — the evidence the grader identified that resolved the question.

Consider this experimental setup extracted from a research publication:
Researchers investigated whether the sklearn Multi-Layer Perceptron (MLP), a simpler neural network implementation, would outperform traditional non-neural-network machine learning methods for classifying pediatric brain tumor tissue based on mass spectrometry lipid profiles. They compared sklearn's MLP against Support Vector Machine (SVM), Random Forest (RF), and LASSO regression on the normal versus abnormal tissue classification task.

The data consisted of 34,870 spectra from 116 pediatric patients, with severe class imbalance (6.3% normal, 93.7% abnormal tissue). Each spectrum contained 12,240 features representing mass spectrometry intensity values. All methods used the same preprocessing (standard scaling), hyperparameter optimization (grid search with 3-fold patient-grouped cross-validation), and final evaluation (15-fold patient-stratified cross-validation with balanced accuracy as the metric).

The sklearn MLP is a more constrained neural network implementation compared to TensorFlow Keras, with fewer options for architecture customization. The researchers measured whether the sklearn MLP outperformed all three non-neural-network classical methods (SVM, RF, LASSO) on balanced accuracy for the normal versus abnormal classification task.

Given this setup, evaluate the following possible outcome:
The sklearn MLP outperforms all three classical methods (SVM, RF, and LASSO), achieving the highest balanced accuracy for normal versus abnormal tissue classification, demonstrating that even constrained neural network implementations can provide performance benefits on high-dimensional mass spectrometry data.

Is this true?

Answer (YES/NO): NO